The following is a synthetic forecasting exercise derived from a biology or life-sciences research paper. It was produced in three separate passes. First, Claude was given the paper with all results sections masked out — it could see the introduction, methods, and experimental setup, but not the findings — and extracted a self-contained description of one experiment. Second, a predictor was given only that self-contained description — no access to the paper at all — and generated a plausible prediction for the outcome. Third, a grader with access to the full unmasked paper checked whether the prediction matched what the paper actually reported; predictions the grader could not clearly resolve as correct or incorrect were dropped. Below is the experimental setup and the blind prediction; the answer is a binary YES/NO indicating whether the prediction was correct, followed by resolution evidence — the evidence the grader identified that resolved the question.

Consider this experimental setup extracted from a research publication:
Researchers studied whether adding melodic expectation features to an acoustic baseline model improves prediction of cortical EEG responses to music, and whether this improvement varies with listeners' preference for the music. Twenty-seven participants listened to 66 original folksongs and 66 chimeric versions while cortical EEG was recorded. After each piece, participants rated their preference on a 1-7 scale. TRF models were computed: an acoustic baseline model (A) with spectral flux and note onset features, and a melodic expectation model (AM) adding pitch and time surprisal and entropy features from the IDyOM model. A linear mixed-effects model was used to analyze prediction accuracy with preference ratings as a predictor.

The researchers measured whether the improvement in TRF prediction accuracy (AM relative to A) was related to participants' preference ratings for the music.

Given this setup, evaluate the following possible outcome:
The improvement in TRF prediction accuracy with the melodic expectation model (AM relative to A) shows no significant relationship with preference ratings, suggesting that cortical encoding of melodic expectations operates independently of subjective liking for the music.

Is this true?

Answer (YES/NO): YES